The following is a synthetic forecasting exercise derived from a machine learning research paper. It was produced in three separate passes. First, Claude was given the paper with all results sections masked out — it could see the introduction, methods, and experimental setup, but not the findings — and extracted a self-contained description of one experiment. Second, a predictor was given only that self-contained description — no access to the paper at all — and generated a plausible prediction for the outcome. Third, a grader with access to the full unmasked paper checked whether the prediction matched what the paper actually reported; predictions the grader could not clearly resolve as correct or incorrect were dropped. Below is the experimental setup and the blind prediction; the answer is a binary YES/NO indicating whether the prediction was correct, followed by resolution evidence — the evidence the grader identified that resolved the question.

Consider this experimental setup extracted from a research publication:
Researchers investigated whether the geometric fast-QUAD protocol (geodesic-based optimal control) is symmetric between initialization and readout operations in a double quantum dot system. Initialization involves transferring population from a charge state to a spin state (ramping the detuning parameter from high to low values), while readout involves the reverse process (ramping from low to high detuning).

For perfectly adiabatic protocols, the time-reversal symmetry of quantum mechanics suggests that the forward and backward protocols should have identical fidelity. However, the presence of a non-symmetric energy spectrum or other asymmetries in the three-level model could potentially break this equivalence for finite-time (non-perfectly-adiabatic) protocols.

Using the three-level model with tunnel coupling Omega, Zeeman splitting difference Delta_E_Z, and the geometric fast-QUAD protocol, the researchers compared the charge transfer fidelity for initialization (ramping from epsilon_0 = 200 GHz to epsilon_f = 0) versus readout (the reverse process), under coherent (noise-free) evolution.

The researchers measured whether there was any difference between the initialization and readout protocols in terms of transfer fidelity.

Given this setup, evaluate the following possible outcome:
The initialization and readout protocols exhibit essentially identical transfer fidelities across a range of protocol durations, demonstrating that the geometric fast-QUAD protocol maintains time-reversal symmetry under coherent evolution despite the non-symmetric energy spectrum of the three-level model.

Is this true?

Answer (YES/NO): YES